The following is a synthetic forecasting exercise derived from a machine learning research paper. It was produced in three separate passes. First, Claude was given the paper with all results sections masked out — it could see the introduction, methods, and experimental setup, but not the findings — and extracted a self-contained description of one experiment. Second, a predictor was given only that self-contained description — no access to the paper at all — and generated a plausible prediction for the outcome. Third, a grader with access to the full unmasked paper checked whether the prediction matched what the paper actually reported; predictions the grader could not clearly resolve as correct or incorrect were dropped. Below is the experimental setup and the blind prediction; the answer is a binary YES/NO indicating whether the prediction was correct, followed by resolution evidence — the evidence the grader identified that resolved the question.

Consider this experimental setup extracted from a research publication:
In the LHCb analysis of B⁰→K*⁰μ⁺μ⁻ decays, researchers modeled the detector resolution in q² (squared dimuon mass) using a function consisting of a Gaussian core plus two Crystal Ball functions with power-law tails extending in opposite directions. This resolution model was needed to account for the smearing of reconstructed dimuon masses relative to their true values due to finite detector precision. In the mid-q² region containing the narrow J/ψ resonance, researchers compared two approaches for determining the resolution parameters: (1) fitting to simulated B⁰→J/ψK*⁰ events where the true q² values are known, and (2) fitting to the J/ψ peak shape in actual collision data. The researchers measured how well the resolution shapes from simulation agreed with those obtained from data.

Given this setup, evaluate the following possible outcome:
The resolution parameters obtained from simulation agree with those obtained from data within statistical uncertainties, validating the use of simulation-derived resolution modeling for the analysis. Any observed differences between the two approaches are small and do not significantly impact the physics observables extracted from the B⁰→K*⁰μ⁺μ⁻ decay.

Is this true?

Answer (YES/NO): YES